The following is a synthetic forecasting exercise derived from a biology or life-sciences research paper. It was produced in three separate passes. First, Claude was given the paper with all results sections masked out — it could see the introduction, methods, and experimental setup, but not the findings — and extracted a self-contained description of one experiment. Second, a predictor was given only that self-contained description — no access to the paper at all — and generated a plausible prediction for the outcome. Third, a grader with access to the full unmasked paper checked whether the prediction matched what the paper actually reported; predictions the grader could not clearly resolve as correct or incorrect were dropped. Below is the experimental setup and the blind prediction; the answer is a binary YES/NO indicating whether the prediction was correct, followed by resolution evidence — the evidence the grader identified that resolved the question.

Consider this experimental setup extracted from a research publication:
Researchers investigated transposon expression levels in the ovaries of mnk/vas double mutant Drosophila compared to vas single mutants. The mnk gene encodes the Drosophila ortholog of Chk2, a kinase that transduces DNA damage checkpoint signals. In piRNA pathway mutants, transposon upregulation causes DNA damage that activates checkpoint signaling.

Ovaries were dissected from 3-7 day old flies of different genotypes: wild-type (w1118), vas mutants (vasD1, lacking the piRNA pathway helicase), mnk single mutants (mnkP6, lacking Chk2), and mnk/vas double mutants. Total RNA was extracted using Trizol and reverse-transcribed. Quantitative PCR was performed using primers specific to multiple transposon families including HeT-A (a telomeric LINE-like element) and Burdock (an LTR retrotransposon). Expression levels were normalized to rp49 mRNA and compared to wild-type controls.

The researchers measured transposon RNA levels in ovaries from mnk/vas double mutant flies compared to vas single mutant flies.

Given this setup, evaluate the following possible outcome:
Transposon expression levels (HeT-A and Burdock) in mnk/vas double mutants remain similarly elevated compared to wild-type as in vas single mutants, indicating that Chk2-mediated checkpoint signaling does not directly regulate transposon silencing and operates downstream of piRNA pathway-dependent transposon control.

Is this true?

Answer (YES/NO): YES